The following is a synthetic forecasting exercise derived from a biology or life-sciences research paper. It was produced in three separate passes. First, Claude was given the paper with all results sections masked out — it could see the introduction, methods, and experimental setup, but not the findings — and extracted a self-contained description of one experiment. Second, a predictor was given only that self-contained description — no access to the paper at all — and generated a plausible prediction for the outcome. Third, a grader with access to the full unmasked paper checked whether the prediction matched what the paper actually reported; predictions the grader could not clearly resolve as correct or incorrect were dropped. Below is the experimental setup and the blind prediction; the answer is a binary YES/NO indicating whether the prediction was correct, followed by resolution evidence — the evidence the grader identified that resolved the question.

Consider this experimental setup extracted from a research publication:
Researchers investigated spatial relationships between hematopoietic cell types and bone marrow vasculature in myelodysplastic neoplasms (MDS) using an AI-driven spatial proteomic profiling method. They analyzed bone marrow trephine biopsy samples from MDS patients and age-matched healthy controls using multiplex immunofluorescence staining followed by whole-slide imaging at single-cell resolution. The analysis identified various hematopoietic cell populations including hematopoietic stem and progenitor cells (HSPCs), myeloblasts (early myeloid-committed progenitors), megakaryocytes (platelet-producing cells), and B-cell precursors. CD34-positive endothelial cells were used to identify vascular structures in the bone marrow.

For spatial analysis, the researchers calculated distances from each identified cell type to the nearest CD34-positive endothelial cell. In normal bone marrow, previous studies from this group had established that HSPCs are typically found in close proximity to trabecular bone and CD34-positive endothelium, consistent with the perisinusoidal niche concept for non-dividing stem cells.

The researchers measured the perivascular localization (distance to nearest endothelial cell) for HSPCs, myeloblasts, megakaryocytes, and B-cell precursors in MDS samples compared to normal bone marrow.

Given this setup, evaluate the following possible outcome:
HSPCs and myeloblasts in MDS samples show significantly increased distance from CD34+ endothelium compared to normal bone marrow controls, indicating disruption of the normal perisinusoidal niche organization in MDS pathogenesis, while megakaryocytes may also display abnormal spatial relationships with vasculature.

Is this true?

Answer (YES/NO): YES